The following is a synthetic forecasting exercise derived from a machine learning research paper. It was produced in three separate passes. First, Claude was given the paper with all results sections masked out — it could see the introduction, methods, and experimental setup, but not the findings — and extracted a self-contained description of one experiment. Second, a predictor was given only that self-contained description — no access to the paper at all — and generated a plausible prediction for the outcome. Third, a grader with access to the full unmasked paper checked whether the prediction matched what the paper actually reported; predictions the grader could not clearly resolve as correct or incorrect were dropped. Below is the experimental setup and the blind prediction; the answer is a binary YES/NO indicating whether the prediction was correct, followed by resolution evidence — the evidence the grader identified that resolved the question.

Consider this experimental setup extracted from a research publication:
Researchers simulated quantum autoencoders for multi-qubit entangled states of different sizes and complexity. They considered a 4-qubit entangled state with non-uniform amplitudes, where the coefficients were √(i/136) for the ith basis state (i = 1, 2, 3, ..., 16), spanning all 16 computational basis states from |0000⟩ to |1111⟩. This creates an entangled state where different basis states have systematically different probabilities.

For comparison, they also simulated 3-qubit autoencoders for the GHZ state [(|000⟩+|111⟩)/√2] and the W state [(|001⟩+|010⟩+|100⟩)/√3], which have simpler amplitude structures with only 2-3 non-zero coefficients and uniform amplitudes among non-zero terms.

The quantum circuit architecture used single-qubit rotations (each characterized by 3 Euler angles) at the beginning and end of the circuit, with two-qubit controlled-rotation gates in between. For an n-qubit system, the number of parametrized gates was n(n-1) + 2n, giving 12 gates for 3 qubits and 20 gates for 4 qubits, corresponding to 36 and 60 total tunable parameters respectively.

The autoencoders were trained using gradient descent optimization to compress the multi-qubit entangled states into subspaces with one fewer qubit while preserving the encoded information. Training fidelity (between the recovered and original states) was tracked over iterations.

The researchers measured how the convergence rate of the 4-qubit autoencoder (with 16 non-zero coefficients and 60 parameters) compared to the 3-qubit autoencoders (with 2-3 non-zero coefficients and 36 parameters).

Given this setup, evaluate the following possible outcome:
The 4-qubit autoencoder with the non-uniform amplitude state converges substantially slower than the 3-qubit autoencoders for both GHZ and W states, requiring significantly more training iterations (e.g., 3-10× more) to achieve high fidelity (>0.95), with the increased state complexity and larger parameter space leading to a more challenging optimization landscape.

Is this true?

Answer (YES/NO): NO